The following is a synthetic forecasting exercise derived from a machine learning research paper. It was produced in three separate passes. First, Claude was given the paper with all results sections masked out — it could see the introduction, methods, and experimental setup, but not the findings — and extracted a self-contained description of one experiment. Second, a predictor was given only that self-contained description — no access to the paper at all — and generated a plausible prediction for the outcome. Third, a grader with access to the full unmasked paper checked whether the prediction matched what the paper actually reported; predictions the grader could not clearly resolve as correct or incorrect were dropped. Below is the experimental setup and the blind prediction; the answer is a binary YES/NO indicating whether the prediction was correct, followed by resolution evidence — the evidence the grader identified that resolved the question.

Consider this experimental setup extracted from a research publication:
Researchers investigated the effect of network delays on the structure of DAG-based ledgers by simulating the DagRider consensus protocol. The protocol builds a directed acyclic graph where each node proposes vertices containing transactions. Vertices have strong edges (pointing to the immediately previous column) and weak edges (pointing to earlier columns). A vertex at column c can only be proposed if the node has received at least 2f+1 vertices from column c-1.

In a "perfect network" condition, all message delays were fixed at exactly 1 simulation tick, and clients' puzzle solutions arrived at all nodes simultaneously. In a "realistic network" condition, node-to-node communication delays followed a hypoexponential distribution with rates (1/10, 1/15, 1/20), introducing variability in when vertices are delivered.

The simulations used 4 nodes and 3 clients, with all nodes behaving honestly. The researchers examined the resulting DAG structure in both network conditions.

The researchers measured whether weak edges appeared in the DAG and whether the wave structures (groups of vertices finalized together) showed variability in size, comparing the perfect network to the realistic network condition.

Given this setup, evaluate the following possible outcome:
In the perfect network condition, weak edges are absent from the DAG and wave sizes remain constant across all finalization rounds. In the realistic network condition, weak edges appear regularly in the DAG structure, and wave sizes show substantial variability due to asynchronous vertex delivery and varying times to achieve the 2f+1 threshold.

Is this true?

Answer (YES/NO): YES